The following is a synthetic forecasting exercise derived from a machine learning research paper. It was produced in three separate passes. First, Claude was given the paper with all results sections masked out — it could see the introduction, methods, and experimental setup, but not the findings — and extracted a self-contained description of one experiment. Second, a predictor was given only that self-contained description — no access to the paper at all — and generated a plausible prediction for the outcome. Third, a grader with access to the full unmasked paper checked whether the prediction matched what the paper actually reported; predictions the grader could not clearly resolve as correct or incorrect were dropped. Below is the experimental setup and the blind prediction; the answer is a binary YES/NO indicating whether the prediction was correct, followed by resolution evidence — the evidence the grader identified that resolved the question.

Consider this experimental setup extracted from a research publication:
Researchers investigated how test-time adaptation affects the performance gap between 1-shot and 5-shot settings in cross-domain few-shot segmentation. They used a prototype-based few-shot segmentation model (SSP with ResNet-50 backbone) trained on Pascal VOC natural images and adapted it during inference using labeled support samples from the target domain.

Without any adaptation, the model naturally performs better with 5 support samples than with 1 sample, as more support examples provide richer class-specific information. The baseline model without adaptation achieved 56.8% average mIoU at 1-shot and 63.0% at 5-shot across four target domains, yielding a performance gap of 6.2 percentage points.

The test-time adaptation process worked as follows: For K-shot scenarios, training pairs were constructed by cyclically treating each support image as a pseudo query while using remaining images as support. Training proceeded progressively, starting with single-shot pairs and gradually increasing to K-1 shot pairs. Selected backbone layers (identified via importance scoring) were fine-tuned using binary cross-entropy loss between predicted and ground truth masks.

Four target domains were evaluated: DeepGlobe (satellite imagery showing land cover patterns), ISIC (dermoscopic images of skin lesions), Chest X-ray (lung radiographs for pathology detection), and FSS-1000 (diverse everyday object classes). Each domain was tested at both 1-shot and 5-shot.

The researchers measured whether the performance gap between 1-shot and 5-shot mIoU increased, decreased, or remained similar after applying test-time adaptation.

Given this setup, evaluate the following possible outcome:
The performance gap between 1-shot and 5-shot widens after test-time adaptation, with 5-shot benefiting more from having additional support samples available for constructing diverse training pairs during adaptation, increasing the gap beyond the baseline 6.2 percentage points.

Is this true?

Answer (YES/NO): YES